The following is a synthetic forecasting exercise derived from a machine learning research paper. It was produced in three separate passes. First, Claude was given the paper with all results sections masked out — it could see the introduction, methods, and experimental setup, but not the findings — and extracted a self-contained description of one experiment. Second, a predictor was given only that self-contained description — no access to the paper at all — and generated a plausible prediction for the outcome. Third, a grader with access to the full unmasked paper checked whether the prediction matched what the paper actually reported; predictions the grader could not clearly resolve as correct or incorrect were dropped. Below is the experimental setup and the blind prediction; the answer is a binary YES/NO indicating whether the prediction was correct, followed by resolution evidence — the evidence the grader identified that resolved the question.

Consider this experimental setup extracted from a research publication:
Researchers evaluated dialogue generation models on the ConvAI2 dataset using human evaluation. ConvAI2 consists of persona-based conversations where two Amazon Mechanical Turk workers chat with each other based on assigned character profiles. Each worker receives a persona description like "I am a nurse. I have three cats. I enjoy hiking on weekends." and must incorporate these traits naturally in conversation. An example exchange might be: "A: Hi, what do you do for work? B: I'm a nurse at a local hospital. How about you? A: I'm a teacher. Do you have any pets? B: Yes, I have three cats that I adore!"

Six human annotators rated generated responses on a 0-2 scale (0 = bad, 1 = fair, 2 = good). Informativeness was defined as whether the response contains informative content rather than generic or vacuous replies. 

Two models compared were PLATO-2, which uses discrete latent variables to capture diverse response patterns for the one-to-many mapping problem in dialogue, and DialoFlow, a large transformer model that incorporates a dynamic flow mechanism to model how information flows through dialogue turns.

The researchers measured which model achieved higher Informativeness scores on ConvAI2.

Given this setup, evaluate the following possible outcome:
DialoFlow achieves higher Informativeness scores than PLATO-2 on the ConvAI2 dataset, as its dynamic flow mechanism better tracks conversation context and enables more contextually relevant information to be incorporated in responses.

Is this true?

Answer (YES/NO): YES